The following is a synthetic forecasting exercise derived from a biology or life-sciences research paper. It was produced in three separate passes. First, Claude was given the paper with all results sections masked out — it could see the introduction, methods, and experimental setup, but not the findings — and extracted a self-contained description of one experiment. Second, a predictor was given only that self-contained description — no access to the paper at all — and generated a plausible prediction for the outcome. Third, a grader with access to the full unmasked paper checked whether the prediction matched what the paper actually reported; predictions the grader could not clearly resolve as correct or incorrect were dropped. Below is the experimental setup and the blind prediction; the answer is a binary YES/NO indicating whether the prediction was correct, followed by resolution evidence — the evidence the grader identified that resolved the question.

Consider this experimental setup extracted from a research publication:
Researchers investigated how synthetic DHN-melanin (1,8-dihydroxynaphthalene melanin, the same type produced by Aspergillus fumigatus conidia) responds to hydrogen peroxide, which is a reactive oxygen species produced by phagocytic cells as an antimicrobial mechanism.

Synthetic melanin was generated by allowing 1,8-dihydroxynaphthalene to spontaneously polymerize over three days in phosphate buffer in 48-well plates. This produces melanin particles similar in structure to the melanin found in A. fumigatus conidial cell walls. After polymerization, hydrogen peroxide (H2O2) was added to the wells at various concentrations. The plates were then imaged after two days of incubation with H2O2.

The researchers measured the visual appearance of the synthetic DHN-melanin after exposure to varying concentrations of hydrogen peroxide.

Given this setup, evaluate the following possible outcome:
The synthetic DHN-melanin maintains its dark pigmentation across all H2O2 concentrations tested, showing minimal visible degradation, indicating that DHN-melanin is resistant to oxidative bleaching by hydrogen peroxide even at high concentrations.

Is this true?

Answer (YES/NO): NO